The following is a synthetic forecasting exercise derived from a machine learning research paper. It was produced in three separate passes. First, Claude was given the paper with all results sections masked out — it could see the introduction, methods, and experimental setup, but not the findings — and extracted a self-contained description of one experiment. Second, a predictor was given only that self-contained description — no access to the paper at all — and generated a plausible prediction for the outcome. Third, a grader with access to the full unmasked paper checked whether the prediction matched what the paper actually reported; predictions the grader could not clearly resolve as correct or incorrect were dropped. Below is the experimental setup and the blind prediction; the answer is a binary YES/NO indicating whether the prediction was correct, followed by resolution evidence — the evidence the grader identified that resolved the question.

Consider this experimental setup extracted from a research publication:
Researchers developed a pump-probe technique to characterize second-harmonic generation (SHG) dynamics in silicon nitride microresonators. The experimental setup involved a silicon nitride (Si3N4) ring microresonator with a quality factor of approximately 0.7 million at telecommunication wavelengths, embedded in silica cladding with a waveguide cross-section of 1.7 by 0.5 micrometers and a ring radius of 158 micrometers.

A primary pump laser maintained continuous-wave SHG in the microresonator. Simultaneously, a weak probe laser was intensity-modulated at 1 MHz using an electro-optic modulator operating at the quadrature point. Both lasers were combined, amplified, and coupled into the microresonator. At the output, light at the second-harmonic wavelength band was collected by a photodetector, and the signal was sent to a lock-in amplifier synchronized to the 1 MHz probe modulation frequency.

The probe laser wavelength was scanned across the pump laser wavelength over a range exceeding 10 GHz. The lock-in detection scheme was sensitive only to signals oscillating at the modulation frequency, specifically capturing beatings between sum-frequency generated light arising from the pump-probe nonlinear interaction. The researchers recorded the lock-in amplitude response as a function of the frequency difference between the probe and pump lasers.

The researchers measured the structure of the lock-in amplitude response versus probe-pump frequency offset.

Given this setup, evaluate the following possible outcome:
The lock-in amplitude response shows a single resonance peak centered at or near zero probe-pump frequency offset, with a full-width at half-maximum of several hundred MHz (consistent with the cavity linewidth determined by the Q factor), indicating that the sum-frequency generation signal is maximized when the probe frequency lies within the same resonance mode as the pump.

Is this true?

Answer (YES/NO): NO